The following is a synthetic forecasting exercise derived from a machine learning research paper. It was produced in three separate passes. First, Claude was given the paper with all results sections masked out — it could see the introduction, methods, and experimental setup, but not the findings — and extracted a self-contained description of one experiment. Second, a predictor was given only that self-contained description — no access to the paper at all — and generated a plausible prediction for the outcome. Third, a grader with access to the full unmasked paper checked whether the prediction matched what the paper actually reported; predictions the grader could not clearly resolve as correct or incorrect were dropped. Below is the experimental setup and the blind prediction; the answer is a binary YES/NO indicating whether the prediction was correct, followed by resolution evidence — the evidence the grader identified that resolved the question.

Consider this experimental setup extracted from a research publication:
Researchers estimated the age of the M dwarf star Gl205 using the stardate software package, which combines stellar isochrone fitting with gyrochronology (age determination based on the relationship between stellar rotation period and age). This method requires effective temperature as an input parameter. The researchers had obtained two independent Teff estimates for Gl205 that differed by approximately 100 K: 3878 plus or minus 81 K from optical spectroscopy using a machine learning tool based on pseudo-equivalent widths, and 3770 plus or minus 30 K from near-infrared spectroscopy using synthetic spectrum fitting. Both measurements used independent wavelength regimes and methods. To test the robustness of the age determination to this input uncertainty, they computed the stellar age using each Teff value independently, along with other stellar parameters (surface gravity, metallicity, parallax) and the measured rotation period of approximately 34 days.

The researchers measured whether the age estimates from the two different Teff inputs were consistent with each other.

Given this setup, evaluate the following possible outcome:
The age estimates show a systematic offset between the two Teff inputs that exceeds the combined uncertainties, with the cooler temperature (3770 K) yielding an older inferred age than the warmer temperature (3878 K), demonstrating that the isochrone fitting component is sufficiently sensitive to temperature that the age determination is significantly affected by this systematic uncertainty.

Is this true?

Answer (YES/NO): NO